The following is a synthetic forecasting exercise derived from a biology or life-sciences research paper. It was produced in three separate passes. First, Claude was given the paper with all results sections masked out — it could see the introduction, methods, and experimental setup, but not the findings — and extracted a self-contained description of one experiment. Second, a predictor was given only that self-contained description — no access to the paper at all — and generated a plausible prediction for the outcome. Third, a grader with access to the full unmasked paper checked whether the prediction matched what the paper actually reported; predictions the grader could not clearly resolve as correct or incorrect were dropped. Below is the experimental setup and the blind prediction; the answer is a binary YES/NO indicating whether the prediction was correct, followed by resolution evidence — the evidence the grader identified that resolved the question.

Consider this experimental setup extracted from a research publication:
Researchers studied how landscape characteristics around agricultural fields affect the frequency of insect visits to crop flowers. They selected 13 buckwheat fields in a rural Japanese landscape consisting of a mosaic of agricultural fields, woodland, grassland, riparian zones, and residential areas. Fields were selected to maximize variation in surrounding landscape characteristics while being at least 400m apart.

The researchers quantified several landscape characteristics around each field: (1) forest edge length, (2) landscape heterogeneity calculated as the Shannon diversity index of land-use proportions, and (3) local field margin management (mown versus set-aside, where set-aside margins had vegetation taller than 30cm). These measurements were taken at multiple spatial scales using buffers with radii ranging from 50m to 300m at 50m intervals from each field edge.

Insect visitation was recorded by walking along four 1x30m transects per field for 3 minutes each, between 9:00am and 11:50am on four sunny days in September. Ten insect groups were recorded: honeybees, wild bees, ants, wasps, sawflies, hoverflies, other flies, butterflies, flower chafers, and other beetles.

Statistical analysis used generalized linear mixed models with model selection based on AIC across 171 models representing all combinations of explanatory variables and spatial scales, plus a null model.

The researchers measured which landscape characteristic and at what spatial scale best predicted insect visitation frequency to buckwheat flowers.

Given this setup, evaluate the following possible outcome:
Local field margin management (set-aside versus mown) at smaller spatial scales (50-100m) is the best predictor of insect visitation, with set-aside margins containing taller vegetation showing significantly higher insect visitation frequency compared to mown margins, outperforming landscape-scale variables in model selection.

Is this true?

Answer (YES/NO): NO